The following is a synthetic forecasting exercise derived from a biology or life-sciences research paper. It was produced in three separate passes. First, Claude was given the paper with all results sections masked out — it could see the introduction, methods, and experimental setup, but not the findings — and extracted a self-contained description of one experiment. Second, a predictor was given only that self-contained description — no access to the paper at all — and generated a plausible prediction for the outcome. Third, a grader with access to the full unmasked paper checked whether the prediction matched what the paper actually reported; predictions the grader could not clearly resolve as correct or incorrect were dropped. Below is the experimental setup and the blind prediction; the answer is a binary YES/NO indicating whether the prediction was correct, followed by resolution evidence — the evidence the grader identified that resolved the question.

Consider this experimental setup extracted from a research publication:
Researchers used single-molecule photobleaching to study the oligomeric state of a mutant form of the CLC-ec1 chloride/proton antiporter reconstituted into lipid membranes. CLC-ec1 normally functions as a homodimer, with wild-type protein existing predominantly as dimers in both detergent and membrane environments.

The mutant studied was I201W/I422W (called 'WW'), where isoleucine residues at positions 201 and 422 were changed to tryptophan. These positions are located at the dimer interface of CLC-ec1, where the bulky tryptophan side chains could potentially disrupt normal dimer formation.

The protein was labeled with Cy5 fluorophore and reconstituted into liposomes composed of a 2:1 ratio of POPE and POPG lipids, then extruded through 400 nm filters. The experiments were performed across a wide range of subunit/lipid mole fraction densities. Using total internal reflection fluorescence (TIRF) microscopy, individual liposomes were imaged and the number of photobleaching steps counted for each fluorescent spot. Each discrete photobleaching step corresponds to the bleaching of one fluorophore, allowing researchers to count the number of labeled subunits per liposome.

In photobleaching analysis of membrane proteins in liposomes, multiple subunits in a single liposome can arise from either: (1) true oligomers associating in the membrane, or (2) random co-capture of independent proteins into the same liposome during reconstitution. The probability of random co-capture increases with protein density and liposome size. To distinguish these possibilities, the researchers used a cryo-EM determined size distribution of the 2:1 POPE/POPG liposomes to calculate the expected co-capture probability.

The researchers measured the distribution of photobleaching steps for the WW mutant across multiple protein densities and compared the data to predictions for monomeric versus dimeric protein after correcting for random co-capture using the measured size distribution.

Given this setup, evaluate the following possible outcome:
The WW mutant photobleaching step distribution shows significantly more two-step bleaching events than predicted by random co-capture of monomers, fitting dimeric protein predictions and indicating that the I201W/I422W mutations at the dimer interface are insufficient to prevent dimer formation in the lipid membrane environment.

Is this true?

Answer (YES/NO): NO